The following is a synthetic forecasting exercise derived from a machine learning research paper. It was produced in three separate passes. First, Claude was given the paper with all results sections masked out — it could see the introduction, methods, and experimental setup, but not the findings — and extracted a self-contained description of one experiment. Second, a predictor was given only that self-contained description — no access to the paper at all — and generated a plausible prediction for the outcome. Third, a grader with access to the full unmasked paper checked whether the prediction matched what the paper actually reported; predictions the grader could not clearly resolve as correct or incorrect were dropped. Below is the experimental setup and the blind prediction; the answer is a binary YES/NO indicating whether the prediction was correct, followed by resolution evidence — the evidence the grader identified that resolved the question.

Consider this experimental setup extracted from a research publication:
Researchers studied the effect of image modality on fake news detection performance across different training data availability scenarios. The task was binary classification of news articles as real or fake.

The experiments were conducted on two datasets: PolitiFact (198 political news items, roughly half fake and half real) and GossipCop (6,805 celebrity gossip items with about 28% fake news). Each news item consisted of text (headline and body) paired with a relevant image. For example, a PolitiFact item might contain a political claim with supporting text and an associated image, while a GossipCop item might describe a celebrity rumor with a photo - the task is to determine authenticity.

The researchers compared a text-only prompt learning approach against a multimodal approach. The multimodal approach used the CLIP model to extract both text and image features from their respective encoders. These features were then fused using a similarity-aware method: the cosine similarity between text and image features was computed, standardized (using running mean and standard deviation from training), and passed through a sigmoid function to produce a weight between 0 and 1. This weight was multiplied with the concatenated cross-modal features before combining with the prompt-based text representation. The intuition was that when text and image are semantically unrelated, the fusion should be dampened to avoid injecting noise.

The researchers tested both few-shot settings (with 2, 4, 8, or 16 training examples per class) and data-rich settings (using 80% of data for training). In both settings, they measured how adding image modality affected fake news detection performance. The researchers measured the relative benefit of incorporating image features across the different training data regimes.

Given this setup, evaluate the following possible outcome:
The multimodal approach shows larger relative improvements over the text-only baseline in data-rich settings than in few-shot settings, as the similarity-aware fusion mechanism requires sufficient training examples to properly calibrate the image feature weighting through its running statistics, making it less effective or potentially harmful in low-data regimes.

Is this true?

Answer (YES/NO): NO